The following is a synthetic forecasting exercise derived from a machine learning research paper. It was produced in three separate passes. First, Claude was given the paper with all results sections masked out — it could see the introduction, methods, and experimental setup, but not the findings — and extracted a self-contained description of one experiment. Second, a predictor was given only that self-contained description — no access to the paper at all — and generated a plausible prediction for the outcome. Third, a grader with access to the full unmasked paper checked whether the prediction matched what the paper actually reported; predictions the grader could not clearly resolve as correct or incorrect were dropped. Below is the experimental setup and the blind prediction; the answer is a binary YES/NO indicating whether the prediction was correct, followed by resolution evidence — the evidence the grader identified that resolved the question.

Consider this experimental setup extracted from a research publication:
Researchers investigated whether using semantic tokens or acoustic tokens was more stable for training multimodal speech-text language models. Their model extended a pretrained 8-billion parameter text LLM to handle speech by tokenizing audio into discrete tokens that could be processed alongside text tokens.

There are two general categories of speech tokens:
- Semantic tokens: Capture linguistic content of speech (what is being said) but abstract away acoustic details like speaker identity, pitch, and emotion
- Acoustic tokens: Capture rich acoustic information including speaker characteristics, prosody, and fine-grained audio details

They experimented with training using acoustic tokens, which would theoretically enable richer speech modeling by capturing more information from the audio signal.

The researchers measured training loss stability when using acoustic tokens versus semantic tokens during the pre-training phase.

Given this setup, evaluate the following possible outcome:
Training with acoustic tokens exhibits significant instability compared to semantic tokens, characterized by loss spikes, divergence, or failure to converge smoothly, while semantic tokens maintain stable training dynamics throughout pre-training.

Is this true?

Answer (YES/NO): YES